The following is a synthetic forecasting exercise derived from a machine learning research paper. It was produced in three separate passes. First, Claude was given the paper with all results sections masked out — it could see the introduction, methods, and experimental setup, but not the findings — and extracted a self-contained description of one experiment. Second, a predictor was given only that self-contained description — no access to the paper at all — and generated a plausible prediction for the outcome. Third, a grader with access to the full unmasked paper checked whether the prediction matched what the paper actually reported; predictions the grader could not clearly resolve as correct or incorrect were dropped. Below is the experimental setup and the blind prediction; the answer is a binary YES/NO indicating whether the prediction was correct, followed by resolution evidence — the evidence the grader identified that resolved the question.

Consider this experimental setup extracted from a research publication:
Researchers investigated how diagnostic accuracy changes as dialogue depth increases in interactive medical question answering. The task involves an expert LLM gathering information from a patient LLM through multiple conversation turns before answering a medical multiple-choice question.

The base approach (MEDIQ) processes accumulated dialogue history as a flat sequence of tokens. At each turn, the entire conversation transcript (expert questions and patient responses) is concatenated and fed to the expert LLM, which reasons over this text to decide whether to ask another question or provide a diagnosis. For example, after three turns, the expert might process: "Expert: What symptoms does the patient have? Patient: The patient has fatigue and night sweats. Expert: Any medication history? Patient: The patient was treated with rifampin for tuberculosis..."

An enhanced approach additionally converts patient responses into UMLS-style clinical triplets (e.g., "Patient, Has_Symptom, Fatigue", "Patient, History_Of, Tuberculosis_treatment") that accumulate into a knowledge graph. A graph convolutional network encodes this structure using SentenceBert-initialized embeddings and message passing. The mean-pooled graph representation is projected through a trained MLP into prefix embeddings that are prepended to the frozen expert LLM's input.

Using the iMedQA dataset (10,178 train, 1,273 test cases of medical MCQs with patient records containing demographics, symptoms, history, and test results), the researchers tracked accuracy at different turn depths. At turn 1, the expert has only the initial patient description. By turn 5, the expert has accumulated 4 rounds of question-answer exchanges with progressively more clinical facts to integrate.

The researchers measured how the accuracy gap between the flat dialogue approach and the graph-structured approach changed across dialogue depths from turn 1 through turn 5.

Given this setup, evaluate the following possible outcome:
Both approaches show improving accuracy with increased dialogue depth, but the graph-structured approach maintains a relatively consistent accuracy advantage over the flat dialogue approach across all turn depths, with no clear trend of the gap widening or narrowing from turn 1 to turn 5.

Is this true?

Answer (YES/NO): NO